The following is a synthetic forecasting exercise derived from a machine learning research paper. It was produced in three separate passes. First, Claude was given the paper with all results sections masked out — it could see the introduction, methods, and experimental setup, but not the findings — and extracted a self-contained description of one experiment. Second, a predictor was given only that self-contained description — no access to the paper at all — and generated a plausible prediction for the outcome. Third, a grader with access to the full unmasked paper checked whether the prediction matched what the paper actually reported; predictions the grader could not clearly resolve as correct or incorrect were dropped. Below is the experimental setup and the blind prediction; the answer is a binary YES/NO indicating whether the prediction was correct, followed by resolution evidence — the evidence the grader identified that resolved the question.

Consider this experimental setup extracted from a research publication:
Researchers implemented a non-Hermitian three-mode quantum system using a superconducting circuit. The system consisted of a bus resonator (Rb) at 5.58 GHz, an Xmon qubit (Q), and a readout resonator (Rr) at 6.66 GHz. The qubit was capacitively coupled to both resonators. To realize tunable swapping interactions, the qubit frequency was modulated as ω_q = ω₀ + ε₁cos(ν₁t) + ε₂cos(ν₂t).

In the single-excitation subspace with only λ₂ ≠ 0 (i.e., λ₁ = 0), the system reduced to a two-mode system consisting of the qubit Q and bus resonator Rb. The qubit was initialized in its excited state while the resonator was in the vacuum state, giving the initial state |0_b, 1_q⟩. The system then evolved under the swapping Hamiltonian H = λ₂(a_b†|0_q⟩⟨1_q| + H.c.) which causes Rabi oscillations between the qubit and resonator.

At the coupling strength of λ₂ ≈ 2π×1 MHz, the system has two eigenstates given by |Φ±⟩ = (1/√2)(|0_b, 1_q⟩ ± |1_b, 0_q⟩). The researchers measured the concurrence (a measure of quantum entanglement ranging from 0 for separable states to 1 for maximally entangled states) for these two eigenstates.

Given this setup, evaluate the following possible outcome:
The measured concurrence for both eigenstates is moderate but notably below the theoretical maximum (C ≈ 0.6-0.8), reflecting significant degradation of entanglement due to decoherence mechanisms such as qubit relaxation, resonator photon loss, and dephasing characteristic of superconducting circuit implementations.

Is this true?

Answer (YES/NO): NO